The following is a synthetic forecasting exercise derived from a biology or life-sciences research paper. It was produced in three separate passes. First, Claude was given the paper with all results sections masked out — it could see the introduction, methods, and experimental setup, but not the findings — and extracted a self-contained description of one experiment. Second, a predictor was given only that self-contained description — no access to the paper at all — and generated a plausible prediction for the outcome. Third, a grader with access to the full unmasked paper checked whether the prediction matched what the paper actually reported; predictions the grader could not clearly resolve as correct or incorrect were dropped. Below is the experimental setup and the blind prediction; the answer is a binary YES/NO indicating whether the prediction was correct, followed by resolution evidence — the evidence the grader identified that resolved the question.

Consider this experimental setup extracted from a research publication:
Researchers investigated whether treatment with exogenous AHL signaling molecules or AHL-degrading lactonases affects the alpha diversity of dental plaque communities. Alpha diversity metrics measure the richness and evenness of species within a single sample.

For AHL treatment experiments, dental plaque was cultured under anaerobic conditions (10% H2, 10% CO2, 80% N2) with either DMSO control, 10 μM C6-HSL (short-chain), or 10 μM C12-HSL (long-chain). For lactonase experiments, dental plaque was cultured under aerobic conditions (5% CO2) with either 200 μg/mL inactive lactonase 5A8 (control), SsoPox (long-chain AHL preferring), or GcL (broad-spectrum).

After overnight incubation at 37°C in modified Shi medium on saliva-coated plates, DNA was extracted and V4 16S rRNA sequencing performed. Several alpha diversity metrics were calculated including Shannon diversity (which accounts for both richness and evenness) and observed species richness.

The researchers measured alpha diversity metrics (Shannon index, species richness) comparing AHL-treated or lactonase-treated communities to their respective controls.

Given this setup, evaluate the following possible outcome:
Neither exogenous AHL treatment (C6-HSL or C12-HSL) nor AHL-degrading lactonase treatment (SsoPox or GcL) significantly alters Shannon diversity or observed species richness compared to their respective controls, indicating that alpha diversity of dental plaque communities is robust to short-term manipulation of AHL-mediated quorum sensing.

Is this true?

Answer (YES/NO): NO